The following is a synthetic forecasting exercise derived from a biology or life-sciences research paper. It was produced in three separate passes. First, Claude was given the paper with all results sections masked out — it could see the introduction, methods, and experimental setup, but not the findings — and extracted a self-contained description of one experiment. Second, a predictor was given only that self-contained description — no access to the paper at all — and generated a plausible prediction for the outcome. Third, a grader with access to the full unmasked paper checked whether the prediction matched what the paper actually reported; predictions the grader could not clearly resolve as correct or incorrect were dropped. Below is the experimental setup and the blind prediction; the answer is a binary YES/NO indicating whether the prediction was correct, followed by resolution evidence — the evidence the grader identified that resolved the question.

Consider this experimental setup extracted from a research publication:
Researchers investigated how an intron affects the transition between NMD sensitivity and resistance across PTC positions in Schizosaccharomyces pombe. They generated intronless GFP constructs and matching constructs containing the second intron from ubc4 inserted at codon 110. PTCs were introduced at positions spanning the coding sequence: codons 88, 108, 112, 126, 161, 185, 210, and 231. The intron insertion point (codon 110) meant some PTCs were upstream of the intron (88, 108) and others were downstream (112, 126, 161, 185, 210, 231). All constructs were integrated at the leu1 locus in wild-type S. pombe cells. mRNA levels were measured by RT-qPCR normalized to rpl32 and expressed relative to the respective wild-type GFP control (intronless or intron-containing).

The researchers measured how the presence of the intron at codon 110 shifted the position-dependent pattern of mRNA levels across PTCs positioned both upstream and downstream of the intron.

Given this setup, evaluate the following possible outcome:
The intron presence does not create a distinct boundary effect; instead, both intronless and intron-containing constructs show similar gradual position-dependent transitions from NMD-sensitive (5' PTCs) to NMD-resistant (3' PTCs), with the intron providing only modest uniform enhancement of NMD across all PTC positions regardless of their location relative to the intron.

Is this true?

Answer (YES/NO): NO